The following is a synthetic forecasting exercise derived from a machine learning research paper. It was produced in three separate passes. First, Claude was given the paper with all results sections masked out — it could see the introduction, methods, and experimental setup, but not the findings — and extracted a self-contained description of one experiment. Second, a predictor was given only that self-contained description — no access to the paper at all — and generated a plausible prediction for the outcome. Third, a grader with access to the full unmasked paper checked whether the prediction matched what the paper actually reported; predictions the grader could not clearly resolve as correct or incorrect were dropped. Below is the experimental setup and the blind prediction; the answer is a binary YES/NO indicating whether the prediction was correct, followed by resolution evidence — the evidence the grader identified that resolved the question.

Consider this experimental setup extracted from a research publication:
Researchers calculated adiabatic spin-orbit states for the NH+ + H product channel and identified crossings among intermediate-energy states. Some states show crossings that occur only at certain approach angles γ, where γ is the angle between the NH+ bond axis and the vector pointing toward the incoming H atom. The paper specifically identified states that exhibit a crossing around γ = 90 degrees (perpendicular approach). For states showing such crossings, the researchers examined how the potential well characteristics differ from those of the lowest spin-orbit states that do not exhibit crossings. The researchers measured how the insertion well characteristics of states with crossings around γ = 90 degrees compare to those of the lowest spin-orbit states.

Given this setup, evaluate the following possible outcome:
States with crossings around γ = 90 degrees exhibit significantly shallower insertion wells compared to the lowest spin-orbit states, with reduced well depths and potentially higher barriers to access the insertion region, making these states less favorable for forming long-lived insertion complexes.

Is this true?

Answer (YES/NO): NO